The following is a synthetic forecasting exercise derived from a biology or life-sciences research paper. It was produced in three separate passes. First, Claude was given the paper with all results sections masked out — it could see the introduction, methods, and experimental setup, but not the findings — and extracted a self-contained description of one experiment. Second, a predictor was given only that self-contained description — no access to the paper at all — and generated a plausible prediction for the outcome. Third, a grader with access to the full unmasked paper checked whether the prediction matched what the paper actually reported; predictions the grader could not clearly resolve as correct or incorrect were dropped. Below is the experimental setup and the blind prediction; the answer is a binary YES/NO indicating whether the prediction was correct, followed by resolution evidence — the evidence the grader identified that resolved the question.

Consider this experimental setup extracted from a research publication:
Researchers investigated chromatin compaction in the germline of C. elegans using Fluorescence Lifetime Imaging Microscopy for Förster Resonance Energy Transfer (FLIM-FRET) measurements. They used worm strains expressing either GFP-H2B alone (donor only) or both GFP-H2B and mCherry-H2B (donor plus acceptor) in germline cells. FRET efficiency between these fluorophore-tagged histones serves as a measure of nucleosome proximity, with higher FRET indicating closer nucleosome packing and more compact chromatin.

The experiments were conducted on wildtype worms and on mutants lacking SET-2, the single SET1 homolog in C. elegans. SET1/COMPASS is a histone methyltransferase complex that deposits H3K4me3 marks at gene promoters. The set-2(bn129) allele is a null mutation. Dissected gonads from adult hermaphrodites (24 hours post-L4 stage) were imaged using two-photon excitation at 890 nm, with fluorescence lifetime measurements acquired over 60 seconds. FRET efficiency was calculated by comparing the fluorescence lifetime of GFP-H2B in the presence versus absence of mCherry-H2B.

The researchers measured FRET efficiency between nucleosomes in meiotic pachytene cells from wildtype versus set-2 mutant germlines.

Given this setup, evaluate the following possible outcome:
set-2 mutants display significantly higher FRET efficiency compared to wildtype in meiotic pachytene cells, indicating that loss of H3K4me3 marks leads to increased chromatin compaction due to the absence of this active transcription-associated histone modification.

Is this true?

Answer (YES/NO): NO